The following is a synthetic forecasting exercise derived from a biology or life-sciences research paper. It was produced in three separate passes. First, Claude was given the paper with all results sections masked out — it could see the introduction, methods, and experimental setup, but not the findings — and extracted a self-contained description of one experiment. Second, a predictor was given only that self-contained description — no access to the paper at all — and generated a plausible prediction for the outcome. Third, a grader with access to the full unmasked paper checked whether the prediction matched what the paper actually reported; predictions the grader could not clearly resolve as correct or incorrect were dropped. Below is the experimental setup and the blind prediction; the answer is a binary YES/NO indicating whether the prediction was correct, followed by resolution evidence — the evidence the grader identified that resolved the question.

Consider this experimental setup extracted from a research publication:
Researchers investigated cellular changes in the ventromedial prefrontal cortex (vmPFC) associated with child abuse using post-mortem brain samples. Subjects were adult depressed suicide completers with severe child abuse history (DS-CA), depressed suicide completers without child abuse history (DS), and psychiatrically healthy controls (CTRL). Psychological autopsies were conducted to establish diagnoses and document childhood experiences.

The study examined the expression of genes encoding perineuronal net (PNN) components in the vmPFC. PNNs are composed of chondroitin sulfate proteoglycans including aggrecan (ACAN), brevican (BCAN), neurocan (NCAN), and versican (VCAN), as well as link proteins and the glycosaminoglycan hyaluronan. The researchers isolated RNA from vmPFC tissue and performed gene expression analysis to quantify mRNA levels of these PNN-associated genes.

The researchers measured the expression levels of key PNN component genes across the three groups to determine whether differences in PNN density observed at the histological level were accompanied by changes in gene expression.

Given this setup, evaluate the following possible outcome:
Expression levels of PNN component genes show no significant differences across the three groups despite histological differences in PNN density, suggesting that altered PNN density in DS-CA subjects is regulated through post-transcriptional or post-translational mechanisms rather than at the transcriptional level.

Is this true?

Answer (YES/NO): NO